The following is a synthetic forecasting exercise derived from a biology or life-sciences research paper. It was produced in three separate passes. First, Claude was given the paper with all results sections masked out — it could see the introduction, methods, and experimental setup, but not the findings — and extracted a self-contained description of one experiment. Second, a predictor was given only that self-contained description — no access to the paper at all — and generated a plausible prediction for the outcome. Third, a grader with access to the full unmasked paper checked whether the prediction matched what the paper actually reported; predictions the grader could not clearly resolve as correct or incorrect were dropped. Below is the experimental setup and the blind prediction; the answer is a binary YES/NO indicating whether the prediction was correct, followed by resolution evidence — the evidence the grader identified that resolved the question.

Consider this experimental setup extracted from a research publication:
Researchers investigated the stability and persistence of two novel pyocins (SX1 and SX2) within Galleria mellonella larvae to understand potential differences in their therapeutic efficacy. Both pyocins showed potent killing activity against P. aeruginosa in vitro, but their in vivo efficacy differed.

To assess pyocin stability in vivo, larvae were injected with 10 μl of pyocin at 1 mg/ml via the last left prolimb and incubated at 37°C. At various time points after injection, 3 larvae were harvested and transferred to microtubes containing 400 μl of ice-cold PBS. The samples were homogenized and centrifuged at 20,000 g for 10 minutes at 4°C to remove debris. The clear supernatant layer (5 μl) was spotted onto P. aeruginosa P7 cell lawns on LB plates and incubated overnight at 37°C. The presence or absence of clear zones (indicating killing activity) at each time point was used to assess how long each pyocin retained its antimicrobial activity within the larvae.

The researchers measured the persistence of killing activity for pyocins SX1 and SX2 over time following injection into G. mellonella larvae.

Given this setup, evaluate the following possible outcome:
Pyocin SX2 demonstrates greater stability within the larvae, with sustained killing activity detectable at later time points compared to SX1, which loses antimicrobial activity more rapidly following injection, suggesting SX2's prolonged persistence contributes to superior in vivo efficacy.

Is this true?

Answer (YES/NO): YES